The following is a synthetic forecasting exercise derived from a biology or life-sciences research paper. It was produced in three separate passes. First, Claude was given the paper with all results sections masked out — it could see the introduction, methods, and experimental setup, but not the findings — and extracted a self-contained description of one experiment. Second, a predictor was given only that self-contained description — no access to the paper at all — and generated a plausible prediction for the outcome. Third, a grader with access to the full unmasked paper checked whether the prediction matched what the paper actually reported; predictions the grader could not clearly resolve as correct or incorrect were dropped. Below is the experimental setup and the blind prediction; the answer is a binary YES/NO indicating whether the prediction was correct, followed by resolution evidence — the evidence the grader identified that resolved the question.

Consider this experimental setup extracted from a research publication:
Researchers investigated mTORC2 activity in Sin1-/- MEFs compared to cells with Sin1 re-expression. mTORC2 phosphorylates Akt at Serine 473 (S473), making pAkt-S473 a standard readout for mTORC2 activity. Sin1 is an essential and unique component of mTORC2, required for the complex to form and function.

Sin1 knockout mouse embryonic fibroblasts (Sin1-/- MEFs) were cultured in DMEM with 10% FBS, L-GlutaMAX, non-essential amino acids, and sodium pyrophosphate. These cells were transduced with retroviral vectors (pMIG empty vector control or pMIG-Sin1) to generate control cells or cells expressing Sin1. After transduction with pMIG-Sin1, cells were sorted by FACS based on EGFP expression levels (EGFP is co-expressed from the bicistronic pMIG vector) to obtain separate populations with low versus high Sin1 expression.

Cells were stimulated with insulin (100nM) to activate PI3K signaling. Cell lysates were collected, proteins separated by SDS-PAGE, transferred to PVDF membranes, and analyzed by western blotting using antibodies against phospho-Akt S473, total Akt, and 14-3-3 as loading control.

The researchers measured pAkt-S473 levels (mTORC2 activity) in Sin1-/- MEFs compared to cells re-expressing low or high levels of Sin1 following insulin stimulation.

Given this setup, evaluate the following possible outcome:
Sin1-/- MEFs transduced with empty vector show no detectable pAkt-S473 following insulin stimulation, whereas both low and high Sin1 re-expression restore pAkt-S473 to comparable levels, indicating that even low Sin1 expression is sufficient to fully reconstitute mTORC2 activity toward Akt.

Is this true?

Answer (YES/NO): NO